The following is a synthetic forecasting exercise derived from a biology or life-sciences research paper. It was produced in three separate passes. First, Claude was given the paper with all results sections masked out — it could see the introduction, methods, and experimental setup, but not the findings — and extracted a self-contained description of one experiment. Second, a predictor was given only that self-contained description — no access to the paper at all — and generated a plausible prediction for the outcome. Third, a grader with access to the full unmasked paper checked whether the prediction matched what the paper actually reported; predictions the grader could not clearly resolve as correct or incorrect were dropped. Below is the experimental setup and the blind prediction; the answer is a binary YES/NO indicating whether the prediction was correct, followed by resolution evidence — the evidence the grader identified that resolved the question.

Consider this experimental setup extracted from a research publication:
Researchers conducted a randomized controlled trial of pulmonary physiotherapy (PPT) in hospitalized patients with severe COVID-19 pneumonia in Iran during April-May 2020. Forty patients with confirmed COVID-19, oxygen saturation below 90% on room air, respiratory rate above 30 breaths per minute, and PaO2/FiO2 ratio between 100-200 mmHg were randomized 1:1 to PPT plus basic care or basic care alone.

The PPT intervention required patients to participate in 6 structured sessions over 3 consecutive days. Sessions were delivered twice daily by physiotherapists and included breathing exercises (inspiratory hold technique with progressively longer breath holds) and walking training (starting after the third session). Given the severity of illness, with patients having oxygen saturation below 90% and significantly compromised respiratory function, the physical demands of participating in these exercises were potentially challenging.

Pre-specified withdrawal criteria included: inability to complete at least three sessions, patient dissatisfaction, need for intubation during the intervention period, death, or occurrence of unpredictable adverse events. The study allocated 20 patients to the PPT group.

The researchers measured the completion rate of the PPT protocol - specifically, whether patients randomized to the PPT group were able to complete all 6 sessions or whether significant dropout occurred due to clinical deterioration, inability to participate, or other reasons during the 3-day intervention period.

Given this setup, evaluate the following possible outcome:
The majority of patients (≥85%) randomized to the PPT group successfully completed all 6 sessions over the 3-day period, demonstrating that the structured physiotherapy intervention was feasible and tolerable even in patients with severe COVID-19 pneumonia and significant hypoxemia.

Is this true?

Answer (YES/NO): YES